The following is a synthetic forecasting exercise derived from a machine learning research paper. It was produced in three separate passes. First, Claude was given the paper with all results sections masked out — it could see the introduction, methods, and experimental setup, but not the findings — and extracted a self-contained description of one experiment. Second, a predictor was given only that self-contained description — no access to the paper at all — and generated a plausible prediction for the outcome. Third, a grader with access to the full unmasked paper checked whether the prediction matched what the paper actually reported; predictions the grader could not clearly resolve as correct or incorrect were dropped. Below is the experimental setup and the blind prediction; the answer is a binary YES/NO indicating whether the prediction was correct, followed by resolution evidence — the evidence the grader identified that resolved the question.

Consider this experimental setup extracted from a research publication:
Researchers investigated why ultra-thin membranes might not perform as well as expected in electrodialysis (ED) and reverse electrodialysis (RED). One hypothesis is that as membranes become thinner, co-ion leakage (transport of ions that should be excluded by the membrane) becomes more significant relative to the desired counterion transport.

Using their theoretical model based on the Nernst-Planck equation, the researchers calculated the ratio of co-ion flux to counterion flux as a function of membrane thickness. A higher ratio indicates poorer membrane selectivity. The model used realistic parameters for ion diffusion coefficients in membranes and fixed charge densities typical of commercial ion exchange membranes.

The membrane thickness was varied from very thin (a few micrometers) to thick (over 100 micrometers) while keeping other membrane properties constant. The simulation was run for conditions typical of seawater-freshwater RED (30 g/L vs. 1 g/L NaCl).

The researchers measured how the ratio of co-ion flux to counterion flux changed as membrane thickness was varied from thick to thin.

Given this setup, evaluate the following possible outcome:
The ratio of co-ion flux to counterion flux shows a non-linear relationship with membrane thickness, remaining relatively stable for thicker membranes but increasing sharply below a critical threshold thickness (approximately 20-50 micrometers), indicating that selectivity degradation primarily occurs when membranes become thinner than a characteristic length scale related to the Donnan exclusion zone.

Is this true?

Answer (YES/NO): YES